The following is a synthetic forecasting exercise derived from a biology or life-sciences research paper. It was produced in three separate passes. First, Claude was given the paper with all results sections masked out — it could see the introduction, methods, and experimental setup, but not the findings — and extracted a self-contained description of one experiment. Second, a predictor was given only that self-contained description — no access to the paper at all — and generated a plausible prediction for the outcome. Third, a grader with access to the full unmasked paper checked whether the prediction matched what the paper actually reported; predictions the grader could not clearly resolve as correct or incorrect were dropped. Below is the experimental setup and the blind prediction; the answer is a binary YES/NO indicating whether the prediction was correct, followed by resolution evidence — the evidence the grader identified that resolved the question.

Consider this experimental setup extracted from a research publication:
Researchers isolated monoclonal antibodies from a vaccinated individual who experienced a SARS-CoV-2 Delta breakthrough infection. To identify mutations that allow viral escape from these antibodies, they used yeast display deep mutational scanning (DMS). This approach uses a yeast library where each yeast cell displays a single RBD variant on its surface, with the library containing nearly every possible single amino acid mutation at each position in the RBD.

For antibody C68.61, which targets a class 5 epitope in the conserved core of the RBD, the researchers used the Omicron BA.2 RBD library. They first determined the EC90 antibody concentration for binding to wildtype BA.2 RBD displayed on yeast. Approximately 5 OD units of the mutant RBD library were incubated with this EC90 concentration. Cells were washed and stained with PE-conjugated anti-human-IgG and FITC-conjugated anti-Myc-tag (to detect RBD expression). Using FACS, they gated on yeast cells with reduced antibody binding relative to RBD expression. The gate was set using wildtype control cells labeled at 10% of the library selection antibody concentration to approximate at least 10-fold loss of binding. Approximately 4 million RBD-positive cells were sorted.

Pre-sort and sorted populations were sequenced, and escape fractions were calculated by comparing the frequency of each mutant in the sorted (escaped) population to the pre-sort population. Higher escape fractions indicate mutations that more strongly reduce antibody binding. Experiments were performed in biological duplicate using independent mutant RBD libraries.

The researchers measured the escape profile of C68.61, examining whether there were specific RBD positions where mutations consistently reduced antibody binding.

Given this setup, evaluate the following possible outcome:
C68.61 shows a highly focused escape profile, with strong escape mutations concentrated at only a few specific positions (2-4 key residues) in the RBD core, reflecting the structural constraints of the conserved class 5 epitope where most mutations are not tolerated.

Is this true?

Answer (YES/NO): YES